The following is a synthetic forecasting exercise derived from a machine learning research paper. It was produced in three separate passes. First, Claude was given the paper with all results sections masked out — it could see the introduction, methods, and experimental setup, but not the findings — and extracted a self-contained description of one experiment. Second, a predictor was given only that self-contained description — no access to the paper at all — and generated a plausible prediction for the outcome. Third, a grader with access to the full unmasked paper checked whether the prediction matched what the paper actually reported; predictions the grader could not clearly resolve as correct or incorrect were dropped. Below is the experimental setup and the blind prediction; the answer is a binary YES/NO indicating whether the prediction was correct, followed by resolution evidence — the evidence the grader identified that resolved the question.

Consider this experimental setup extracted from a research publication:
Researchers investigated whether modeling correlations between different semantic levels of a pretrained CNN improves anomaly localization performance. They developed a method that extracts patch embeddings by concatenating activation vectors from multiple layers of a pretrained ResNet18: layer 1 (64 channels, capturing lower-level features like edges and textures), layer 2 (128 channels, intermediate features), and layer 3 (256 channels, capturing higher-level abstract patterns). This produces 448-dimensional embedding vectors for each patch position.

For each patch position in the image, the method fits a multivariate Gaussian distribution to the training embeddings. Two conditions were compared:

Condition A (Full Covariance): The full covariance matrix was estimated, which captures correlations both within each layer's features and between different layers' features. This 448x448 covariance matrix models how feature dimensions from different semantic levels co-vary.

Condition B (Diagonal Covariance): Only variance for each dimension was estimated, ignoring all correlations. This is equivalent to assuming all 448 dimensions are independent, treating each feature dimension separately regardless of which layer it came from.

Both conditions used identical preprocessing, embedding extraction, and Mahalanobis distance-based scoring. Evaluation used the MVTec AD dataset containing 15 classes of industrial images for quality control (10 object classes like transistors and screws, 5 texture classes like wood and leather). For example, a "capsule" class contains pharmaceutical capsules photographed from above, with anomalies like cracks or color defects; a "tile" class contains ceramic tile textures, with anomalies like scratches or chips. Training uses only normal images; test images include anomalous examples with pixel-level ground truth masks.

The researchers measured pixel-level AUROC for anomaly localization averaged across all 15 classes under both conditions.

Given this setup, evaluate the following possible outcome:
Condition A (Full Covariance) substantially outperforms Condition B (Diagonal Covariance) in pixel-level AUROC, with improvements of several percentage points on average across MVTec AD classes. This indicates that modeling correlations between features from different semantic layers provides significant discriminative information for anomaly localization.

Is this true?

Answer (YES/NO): NO